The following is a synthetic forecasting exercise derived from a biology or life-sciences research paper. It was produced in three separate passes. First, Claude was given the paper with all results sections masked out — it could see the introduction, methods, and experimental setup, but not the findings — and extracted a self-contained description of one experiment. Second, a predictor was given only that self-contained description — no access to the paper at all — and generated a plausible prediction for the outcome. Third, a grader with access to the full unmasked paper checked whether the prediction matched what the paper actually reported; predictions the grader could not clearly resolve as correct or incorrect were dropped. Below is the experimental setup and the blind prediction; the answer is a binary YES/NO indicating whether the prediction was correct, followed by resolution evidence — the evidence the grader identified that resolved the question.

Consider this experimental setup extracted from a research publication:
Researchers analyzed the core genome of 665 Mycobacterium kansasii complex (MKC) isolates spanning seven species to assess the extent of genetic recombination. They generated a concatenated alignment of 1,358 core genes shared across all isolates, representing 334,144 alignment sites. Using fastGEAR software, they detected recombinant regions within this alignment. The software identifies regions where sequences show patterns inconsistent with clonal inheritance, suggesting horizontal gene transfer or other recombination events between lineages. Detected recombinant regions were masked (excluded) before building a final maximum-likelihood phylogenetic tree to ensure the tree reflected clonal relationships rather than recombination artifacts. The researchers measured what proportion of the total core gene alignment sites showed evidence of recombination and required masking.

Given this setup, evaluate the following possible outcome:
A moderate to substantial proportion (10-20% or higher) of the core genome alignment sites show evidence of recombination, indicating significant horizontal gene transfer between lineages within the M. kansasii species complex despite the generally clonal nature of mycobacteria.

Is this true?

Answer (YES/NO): YES